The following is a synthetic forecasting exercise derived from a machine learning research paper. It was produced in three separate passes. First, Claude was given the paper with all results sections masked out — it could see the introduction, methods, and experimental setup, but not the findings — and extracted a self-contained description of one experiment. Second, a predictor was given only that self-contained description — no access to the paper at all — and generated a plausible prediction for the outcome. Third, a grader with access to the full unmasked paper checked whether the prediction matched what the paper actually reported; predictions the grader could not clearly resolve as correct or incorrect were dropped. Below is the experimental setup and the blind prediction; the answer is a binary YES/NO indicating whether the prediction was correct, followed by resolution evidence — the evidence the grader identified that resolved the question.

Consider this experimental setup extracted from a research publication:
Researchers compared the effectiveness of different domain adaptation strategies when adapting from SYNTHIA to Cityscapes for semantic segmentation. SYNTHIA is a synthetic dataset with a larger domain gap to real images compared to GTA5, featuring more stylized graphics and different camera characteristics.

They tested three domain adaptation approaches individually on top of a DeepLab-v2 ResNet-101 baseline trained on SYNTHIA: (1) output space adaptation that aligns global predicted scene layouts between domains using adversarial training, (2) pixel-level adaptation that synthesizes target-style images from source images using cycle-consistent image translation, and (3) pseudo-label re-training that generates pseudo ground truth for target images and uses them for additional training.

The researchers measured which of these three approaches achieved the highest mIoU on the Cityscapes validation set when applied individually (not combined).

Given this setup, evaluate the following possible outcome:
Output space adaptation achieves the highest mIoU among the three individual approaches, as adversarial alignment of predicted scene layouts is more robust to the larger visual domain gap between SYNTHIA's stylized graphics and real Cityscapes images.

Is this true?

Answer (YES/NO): YES